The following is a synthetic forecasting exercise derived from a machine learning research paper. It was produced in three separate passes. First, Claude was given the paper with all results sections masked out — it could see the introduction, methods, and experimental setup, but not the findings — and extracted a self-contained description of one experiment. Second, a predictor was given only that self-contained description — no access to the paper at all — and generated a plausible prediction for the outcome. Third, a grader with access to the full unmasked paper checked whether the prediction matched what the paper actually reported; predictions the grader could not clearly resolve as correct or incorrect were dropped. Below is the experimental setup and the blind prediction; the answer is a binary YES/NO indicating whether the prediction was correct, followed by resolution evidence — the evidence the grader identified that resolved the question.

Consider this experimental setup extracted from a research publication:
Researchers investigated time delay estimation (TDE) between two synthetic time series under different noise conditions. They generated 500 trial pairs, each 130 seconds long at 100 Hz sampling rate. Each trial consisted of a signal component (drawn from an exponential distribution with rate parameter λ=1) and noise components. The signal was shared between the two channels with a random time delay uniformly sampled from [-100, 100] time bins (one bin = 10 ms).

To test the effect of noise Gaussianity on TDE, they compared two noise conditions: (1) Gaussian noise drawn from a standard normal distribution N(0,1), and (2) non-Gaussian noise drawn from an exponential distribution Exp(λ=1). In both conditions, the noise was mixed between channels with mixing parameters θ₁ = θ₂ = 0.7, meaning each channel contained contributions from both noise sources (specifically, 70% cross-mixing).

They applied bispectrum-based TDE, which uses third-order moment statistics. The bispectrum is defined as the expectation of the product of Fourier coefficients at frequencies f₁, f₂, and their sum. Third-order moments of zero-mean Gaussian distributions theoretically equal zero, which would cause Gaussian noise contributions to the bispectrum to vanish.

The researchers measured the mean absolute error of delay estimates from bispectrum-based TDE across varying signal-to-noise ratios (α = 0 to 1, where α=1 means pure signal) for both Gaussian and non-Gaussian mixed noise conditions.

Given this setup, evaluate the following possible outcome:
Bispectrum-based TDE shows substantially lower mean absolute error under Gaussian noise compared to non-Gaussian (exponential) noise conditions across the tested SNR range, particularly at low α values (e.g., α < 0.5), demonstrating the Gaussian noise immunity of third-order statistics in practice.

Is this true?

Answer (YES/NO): NO